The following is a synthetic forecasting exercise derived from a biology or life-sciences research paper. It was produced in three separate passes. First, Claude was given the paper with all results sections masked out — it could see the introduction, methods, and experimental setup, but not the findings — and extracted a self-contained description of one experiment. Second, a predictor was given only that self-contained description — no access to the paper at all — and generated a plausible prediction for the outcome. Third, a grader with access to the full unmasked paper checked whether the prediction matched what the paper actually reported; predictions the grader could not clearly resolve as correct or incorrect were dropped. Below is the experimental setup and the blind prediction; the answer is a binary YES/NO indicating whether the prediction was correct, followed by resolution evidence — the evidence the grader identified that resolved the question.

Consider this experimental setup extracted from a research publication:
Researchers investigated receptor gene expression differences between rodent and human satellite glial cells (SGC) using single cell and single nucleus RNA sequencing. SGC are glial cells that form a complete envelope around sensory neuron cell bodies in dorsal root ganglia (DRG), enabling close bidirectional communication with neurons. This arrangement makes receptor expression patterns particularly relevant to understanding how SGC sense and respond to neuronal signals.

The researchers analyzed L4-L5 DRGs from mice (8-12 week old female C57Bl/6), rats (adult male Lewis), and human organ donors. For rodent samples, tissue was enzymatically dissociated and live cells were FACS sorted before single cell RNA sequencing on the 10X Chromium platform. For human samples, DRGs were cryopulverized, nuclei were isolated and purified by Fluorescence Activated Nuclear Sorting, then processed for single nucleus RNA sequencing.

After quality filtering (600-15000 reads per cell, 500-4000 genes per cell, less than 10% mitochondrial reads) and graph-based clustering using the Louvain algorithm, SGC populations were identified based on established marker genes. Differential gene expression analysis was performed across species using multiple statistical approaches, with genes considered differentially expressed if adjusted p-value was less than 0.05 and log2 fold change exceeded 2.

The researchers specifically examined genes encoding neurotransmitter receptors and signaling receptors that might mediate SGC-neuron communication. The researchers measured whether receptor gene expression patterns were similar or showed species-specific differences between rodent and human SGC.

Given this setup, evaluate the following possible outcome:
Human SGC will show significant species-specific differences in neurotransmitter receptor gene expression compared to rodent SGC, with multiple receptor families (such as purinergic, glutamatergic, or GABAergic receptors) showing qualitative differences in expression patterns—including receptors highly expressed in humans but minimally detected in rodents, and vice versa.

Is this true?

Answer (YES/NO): NO